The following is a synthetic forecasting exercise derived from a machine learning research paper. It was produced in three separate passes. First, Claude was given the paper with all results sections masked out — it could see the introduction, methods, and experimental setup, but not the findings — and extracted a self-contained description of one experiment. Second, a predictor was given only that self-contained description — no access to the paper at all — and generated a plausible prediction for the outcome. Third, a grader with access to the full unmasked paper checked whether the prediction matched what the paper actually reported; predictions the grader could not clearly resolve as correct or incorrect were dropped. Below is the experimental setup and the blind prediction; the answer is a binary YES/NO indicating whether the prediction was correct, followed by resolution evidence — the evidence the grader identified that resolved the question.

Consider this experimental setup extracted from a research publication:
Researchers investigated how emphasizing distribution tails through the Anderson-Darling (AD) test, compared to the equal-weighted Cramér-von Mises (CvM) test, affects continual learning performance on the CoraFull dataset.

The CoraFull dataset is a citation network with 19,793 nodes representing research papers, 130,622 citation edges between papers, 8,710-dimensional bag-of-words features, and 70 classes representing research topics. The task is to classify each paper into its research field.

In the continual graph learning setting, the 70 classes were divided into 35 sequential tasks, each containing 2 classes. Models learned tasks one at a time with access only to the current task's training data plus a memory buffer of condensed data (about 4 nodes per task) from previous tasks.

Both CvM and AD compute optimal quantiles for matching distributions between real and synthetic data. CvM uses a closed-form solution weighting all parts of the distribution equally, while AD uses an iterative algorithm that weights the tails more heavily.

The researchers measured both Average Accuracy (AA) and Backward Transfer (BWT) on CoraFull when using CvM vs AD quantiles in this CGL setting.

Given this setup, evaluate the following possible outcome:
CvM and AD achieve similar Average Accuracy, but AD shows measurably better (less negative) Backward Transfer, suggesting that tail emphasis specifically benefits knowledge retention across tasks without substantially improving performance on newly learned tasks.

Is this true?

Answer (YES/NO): NO